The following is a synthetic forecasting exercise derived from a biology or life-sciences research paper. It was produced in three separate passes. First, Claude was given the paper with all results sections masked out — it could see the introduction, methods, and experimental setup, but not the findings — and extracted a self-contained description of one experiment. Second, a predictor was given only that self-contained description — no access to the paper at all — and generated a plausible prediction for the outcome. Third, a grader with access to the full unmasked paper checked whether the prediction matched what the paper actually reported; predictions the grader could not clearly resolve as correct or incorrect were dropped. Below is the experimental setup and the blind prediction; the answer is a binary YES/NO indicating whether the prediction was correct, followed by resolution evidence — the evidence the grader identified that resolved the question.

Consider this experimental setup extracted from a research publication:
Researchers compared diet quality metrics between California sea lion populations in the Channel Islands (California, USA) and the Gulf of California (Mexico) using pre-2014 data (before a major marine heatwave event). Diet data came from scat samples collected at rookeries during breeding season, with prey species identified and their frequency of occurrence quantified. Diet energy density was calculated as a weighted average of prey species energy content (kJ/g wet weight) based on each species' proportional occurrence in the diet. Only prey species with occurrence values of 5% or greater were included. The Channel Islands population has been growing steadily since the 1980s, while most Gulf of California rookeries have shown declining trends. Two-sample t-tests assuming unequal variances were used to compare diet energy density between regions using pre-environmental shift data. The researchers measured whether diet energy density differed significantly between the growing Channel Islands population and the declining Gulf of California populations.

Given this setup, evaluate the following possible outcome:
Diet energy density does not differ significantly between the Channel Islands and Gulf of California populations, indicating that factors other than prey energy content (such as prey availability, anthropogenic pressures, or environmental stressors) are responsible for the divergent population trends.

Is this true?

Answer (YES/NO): YES